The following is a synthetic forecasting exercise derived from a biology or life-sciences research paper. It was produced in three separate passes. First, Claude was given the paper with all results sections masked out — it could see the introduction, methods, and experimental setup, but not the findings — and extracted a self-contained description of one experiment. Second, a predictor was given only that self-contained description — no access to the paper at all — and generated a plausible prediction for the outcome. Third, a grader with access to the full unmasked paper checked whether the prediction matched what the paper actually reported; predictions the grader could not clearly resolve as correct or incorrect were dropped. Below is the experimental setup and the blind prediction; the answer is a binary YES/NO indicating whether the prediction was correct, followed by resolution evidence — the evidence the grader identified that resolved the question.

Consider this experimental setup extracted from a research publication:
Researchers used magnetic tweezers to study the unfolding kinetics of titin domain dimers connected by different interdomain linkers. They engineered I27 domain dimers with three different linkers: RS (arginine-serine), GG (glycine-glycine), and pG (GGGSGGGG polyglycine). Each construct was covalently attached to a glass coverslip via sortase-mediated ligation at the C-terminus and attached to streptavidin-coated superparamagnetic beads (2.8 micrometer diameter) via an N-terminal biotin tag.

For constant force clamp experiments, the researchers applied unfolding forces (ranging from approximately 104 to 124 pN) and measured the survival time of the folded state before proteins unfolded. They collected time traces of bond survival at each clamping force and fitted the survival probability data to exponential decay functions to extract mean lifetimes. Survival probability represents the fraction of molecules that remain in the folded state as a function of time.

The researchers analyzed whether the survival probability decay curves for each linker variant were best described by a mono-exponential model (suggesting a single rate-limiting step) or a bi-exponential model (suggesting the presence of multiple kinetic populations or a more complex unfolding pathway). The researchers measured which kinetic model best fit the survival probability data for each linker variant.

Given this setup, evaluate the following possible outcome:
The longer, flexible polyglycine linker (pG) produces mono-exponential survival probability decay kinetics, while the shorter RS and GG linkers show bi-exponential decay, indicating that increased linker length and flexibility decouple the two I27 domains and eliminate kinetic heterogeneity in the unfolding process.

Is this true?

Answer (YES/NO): NO